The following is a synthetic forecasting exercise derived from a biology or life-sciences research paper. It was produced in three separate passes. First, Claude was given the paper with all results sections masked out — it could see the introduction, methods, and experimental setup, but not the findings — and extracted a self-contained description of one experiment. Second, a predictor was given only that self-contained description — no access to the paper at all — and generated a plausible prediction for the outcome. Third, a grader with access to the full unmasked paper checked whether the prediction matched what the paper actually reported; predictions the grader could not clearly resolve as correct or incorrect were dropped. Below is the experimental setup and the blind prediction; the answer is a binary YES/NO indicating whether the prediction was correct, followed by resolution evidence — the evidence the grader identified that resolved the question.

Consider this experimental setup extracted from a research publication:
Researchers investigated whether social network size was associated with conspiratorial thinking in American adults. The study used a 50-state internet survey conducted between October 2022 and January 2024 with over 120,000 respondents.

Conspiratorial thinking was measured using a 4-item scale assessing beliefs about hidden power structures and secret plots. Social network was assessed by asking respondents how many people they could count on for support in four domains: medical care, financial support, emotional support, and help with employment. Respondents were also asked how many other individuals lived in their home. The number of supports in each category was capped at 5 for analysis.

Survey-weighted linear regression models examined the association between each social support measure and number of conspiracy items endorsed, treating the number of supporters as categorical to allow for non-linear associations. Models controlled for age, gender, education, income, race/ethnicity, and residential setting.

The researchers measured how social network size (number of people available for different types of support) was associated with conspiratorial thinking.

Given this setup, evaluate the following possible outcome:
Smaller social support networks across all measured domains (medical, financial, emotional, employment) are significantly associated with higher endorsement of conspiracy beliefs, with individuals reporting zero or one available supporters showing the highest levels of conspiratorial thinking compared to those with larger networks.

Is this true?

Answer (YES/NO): NO